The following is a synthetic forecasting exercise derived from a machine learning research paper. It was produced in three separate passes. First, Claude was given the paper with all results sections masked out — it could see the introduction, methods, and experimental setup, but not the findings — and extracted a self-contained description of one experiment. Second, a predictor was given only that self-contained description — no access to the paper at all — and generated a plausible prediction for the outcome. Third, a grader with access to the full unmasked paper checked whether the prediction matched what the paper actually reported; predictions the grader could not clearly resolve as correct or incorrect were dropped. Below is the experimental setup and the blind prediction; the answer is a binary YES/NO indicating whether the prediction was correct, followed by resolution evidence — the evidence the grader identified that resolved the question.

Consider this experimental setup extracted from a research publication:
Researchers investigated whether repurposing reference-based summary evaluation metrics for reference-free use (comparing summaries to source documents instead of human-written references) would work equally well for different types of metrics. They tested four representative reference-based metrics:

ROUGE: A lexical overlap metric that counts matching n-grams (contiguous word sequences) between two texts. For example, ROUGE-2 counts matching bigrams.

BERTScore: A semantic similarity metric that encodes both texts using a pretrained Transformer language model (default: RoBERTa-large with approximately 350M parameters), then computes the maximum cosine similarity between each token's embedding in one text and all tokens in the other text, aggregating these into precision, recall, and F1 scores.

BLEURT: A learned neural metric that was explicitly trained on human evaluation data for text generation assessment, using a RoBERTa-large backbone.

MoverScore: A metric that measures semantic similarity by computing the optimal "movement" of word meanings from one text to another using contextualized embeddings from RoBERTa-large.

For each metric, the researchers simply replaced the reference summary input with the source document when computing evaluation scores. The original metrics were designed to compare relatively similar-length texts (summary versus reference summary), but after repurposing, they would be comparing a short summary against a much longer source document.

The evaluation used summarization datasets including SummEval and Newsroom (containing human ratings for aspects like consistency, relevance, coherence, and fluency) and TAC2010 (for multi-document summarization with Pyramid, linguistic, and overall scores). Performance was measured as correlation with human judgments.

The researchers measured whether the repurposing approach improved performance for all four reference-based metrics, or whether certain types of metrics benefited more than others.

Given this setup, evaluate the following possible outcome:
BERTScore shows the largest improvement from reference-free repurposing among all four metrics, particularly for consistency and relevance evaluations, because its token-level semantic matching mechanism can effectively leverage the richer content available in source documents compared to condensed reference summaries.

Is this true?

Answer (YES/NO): NO